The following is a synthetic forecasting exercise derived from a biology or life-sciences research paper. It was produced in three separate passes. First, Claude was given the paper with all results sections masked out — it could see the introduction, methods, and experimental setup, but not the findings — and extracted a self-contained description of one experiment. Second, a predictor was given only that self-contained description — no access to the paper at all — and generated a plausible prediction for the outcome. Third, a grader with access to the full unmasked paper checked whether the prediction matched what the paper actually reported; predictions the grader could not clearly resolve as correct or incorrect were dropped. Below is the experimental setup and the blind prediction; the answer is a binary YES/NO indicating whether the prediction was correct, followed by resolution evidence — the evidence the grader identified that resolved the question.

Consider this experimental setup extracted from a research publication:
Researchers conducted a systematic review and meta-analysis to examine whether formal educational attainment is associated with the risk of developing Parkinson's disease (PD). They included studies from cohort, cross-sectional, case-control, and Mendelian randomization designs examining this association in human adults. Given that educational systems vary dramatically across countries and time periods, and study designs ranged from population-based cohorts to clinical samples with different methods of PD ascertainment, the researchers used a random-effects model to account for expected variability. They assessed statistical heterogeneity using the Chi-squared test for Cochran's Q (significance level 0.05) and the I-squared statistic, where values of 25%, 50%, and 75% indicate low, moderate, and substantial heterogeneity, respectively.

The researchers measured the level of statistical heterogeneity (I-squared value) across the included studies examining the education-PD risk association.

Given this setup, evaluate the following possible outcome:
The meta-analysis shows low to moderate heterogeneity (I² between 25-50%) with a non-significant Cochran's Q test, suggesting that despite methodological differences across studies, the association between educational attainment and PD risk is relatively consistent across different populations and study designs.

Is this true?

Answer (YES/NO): NO